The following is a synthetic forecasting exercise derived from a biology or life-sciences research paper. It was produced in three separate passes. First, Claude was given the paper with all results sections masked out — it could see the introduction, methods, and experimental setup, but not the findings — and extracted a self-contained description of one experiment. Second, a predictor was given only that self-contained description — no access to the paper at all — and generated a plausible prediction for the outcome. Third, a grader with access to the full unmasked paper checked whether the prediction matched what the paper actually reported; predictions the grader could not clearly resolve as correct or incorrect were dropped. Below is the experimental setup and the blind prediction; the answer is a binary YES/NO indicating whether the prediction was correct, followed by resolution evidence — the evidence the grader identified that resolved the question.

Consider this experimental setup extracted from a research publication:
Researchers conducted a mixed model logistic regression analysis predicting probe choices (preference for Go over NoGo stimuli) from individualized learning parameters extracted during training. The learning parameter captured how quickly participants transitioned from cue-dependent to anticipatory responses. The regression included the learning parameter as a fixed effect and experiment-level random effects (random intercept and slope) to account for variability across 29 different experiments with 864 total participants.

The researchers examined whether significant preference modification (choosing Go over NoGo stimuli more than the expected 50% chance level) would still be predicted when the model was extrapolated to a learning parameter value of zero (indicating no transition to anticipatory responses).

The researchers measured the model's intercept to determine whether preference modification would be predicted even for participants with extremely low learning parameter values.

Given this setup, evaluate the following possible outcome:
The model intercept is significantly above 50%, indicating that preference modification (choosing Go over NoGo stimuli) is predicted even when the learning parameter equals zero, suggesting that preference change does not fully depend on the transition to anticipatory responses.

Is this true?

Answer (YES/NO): YES